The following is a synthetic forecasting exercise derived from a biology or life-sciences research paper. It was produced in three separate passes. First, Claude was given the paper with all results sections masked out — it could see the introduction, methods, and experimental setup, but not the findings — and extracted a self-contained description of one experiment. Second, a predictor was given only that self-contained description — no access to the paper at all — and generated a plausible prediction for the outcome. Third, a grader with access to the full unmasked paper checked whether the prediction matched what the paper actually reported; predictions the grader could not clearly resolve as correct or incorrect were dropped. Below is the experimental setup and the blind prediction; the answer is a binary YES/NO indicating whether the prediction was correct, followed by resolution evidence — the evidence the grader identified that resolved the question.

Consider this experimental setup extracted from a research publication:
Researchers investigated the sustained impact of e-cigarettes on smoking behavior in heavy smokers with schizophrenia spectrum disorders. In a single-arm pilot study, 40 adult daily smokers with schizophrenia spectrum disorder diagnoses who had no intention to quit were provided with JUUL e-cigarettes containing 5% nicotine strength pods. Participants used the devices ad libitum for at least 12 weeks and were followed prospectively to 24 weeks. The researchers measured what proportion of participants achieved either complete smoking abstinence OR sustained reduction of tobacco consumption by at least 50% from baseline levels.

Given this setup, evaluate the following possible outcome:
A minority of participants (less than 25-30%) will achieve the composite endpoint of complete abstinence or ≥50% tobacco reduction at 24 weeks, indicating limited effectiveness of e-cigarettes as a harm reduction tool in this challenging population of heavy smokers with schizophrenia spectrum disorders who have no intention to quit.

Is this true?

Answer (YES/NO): NO